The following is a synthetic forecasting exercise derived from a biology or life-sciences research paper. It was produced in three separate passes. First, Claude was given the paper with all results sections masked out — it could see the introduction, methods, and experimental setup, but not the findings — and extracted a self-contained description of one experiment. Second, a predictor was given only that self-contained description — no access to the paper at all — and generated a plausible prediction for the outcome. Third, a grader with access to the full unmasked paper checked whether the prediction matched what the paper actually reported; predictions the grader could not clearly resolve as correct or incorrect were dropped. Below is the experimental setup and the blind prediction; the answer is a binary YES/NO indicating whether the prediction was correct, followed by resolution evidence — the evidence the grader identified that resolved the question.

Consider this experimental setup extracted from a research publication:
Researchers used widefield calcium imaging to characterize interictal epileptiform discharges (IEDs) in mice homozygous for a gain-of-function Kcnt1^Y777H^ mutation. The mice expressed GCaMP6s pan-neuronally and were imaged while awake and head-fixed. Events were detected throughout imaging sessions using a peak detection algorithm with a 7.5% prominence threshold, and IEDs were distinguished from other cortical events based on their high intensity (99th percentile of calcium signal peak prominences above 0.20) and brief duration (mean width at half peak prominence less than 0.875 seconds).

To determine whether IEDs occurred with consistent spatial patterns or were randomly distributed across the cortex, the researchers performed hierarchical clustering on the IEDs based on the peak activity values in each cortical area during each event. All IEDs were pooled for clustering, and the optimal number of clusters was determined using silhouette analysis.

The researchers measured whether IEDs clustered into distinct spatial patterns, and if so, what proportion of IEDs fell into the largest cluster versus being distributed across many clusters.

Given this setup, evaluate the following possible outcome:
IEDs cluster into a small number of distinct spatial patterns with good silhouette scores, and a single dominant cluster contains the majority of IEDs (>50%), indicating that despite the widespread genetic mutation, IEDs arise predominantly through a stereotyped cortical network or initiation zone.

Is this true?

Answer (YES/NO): NO